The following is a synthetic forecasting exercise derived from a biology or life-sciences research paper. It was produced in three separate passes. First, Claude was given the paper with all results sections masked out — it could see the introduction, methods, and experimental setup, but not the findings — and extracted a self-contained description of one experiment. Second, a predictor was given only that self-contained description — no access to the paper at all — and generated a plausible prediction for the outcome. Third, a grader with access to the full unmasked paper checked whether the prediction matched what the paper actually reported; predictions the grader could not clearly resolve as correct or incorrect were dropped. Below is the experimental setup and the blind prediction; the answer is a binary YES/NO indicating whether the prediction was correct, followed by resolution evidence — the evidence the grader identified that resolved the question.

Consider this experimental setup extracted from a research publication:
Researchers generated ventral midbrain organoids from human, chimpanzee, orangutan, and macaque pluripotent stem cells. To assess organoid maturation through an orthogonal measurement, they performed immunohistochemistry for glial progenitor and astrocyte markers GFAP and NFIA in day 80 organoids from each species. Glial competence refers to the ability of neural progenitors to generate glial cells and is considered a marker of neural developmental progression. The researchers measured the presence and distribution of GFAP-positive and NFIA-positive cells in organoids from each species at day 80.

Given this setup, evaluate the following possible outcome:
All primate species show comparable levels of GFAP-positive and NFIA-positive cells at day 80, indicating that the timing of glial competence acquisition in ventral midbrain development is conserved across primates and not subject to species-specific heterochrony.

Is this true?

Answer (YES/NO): NO